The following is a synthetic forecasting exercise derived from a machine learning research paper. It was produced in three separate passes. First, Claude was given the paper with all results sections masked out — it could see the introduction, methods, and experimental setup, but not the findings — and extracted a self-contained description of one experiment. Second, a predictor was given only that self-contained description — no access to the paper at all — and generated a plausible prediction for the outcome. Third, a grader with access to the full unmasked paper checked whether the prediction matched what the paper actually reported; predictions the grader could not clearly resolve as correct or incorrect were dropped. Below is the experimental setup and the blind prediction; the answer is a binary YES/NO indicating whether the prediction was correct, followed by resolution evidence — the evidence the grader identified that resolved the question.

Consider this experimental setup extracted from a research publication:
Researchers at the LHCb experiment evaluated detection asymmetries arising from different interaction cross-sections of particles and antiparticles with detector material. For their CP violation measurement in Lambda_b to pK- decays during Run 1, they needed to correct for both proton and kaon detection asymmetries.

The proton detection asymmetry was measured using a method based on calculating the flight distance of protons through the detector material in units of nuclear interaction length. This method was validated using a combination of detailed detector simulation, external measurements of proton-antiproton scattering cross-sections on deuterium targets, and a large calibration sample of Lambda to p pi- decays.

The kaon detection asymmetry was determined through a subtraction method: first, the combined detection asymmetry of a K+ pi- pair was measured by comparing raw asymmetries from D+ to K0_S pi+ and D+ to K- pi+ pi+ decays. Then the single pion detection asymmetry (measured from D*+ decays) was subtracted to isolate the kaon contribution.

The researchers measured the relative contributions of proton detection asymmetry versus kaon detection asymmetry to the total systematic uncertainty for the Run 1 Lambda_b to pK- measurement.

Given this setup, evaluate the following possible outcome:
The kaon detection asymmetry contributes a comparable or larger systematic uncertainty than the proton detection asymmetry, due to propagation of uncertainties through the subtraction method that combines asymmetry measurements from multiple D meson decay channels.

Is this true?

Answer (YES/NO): YES